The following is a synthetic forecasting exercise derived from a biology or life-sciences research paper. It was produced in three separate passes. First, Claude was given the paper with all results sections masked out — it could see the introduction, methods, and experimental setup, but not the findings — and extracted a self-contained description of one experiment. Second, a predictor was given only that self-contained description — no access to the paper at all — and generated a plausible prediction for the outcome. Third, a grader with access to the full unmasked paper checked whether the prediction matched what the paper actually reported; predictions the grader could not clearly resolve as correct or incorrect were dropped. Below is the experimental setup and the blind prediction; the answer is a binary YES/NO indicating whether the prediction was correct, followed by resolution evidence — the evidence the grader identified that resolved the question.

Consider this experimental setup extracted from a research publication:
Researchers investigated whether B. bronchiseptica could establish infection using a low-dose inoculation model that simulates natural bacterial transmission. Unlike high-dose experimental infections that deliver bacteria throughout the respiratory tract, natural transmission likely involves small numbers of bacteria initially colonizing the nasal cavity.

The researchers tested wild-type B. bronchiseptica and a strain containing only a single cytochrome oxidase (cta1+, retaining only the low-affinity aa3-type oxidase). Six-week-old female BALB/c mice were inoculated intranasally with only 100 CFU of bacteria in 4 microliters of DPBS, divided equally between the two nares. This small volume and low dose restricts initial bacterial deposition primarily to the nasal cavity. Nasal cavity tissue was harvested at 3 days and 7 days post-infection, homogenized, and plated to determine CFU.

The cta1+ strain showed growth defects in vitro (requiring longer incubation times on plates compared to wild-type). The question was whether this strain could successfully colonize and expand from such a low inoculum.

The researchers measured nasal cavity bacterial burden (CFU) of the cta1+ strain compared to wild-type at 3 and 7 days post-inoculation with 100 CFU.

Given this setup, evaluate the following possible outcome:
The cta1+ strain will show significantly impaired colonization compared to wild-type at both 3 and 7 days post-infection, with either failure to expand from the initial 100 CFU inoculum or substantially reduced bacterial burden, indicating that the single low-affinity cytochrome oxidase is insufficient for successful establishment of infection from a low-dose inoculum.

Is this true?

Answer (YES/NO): NO